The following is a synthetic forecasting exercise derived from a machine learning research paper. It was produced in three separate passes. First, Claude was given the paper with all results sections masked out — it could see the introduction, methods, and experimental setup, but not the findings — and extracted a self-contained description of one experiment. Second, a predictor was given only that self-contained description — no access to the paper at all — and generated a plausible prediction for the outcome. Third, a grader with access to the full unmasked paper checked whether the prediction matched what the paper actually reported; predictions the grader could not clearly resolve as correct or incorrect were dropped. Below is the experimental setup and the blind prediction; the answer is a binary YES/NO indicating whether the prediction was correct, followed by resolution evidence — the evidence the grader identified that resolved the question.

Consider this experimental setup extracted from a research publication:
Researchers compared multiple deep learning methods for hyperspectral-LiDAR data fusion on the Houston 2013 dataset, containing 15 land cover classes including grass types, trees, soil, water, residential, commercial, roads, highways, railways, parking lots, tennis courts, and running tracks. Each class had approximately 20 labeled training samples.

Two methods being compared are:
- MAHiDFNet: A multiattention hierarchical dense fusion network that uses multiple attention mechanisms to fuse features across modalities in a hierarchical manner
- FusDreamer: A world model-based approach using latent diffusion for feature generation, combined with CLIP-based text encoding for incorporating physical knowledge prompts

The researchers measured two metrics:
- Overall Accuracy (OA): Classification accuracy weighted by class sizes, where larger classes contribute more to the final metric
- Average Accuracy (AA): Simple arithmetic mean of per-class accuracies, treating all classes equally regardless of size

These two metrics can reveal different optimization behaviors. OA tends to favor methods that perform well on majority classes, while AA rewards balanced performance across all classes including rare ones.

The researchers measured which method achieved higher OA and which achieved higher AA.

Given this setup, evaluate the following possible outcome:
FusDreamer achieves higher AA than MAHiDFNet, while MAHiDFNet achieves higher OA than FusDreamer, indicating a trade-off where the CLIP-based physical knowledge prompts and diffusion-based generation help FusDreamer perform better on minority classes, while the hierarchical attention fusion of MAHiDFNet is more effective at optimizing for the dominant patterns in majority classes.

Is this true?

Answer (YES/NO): NO